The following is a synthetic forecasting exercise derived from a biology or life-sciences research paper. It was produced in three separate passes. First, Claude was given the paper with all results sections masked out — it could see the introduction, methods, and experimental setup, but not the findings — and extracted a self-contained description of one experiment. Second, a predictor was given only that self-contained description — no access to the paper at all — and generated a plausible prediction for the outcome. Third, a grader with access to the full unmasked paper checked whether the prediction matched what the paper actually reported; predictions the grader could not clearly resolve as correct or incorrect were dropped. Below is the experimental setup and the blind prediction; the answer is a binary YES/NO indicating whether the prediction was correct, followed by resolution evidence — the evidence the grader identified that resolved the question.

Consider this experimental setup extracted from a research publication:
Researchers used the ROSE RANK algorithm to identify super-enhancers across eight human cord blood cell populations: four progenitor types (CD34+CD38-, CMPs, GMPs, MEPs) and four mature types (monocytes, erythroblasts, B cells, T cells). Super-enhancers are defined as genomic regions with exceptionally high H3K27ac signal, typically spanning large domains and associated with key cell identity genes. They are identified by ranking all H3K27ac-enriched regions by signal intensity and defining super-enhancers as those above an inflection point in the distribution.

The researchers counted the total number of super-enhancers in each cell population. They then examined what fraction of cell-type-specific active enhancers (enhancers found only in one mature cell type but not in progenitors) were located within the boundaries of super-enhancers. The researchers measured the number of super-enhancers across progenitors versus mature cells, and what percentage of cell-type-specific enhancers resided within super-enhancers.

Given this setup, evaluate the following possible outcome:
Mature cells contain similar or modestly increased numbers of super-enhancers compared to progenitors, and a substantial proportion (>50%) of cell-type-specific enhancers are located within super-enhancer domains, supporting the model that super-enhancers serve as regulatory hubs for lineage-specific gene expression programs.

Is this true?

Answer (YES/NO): NO